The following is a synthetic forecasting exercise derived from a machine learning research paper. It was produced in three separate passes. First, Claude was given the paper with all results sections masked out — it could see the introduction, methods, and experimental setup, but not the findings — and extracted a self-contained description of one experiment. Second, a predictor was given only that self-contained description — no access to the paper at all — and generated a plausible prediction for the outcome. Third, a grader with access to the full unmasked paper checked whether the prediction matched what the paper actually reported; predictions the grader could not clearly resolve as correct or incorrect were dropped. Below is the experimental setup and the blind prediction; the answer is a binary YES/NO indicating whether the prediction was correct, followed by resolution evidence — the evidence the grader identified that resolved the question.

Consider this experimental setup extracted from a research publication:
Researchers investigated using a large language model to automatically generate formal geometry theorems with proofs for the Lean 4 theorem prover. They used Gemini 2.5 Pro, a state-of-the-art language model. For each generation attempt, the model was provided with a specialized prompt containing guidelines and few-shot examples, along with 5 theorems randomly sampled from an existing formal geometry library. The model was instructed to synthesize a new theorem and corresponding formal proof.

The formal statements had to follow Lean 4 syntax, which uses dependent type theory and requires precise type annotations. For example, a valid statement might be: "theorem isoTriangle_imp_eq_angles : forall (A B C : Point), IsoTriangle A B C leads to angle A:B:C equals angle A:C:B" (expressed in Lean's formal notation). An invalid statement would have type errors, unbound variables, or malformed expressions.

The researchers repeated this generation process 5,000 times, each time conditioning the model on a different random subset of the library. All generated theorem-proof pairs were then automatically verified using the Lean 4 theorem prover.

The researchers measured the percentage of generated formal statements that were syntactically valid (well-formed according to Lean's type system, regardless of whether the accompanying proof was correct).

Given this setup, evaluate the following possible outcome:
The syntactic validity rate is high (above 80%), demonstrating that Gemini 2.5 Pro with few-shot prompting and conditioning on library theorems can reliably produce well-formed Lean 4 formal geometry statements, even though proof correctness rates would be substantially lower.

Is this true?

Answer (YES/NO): YES